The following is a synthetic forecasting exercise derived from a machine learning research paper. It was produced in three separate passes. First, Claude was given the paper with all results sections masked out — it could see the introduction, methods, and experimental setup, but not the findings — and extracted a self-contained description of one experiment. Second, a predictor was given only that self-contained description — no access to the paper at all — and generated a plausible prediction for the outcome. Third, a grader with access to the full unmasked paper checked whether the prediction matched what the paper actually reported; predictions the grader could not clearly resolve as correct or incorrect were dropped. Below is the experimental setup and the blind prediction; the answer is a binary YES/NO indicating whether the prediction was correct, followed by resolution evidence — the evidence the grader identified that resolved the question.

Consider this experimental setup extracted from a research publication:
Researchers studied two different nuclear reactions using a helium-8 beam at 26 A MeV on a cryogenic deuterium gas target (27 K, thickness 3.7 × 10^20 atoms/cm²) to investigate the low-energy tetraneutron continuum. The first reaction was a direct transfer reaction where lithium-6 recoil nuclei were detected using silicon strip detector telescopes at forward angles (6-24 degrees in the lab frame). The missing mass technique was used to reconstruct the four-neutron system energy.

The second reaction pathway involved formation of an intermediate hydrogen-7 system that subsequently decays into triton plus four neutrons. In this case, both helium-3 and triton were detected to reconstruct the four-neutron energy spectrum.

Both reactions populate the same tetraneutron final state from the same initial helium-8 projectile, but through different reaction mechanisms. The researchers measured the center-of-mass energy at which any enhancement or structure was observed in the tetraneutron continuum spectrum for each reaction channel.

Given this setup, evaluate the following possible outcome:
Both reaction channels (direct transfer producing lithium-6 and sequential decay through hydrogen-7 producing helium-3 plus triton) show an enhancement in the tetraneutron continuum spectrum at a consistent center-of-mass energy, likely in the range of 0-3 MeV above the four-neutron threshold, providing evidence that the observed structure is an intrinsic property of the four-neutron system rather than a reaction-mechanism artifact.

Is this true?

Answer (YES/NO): NO